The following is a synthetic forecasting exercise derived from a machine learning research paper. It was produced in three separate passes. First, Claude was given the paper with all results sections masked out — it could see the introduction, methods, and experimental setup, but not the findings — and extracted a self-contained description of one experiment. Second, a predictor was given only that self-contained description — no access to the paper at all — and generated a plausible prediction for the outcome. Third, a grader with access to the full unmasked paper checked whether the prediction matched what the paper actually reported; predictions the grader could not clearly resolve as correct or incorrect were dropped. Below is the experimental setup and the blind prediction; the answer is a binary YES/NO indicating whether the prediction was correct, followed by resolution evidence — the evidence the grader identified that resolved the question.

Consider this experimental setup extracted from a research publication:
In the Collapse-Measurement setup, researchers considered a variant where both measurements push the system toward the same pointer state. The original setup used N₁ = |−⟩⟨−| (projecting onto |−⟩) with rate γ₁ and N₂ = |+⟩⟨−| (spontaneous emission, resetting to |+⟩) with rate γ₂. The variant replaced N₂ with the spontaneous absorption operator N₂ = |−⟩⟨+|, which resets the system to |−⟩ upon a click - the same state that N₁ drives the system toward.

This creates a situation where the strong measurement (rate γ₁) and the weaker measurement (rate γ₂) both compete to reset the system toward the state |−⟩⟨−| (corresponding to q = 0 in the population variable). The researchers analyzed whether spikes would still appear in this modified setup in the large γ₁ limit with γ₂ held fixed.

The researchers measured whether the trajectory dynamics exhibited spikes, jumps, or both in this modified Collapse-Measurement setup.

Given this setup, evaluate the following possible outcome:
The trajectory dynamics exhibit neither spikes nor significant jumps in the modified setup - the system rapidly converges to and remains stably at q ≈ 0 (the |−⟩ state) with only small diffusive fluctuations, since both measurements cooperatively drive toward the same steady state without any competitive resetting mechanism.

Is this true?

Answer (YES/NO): NO